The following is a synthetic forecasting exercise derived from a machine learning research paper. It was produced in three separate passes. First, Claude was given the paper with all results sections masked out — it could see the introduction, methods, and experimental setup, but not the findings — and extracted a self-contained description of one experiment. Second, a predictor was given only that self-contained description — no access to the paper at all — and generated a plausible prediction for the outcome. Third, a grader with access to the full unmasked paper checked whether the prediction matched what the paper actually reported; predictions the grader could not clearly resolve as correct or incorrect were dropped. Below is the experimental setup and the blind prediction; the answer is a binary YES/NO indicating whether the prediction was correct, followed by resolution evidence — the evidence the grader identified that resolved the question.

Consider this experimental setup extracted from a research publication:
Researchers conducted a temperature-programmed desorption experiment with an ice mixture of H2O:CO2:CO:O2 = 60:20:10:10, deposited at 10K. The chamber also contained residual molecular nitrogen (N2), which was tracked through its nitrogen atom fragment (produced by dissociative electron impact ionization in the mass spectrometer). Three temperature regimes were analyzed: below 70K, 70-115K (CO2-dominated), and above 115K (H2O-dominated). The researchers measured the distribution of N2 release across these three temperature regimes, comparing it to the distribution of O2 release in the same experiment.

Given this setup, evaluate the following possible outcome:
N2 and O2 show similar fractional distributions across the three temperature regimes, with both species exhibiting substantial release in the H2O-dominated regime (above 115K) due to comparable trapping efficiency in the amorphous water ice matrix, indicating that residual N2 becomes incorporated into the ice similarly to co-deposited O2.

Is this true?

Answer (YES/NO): NO